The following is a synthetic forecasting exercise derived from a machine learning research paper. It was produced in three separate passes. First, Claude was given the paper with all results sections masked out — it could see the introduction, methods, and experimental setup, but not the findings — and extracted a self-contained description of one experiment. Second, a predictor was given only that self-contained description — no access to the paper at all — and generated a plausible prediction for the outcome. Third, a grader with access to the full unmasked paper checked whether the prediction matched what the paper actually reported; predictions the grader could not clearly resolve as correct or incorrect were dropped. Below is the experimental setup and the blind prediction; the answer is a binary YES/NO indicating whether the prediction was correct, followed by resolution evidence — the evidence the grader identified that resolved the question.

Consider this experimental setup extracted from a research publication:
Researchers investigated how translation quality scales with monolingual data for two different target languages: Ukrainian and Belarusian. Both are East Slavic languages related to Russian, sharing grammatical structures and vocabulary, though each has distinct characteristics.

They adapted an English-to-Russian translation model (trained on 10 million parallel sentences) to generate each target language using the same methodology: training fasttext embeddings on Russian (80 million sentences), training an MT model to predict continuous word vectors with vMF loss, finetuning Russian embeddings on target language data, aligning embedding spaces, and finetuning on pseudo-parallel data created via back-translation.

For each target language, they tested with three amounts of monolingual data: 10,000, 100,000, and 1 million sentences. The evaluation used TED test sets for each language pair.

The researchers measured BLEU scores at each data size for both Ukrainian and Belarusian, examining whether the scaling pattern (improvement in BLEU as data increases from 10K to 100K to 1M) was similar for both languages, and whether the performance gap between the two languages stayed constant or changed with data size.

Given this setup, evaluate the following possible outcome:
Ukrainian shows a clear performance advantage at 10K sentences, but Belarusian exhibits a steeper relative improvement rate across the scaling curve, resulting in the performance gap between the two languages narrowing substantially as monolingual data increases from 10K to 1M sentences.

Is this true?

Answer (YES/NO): NO